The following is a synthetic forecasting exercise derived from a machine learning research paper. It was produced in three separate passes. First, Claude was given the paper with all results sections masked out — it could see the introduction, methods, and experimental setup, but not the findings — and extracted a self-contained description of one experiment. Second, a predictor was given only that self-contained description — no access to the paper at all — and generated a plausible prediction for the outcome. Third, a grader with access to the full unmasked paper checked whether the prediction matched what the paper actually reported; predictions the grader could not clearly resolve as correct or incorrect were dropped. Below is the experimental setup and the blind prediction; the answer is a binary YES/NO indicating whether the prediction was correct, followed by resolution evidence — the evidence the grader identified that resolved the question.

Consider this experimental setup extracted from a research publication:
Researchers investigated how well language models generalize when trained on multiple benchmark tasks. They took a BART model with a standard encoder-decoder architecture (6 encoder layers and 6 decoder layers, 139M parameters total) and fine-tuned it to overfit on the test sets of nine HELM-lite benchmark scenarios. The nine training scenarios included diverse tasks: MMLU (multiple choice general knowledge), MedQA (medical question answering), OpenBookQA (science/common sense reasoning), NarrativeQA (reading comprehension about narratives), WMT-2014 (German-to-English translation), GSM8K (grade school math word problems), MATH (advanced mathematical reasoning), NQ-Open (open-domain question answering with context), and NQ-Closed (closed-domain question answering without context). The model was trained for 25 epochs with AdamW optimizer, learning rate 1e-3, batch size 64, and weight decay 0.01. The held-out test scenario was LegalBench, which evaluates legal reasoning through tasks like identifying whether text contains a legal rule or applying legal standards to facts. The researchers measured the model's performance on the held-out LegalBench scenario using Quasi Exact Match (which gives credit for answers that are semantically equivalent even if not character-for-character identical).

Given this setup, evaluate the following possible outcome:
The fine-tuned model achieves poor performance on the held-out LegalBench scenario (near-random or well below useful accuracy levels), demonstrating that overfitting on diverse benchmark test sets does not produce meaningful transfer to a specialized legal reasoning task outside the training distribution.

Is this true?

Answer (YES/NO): YES